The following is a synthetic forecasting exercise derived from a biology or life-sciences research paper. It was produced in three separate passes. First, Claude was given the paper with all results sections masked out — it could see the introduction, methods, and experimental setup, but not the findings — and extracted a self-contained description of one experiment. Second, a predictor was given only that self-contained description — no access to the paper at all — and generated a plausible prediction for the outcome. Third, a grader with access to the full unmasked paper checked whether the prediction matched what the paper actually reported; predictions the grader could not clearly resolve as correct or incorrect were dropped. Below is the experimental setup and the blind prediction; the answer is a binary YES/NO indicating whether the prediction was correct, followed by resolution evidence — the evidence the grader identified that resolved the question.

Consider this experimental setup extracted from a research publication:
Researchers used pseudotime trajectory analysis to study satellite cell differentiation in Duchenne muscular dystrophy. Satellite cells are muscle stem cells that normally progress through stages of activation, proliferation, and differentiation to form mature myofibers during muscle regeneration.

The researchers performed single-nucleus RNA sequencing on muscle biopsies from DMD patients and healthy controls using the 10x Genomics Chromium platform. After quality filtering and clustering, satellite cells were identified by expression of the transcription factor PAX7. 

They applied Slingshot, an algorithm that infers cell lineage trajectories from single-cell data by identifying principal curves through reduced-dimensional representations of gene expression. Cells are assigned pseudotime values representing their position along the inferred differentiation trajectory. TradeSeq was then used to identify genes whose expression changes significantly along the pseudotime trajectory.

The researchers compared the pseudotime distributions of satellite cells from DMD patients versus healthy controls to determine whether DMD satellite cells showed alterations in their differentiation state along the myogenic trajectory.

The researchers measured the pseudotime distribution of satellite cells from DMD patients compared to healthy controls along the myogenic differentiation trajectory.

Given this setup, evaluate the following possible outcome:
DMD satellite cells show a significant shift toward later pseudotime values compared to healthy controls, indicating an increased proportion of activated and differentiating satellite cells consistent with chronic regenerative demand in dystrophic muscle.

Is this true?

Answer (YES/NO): NO